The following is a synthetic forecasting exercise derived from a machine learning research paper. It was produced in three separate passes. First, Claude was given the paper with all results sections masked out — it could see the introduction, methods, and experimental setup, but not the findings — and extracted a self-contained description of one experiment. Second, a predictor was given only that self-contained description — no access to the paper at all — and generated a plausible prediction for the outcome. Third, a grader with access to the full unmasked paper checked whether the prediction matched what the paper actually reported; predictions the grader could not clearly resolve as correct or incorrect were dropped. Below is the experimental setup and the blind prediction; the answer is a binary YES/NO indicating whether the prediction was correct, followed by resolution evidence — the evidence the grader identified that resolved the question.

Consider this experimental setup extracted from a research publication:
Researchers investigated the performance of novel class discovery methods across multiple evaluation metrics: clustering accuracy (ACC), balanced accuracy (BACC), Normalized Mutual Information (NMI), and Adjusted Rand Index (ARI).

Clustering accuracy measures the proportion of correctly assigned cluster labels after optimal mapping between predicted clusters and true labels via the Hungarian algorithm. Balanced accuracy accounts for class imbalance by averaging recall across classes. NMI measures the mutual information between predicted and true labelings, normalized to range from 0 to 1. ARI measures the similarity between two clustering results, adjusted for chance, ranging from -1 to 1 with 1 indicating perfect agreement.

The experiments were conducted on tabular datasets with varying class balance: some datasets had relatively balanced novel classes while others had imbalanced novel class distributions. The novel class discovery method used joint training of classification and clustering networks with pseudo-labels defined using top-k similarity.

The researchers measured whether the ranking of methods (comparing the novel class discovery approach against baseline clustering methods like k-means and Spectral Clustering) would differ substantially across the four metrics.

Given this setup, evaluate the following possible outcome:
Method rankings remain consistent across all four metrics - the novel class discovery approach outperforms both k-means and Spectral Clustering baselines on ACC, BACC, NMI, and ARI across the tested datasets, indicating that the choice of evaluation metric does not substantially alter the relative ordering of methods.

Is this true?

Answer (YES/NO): NO